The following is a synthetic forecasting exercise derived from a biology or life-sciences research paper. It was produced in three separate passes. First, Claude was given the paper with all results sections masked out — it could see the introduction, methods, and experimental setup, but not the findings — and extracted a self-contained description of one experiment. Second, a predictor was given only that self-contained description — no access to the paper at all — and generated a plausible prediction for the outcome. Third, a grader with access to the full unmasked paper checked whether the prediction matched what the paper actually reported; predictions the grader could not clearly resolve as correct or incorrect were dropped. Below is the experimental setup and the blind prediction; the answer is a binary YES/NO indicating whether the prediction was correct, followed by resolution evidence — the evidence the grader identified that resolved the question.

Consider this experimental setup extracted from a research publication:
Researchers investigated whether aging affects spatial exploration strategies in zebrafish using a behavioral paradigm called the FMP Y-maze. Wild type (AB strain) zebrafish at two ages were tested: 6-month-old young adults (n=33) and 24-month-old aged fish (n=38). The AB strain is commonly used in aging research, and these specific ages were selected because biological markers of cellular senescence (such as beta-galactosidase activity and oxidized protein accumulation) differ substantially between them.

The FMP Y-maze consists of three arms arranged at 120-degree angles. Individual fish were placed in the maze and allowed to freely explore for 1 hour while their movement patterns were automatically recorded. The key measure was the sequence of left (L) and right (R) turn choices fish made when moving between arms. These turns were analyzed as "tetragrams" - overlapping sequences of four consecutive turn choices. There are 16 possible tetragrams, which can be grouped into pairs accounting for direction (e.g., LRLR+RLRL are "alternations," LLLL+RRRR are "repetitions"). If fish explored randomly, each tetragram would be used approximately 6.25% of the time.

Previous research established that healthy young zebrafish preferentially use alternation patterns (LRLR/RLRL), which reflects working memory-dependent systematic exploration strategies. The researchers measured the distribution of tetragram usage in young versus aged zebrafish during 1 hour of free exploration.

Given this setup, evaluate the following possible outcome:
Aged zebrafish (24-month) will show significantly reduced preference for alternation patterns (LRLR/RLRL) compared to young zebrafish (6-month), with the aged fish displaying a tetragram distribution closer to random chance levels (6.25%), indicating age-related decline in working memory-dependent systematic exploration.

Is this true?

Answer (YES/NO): YES